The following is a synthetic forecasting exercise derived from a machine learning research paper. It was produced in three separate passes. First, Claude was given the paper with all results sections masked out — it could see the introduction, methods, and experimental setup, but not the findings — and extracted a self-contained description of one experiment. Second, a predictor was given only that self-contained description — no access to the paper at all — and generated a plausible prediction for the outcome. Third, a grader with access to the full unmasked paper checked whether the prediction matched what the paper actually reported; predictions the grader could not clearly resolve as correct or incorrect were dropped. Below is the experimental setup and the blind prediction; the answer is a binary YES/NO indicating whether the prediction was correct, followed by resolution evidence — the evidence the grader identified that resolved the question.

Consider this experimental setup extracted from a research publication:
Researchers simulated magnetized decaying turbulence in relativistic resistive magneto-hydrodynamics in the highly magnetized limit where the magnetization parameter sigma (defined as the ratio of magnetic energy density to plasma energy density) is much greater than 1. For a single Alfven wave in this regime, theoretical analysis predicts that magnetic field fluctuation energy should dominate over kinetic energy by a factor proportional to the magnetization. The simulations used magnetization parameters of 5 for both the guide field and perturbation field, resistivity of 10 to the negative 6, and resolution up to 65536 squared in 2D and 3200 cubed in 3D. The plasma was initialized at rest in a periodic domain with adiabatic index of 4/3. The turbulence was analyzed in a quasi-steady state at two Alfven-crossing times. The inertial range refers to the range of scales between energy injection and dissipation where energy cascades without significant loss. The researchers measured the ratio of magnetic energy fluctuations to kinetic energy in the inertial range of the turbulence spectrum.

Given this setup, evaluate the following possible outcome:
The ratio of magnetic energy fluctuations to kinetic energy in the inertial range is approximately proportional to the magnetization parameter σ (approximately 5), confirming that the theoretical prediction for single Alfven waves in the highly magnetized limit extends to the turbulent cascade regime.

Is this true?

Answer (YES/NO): NO